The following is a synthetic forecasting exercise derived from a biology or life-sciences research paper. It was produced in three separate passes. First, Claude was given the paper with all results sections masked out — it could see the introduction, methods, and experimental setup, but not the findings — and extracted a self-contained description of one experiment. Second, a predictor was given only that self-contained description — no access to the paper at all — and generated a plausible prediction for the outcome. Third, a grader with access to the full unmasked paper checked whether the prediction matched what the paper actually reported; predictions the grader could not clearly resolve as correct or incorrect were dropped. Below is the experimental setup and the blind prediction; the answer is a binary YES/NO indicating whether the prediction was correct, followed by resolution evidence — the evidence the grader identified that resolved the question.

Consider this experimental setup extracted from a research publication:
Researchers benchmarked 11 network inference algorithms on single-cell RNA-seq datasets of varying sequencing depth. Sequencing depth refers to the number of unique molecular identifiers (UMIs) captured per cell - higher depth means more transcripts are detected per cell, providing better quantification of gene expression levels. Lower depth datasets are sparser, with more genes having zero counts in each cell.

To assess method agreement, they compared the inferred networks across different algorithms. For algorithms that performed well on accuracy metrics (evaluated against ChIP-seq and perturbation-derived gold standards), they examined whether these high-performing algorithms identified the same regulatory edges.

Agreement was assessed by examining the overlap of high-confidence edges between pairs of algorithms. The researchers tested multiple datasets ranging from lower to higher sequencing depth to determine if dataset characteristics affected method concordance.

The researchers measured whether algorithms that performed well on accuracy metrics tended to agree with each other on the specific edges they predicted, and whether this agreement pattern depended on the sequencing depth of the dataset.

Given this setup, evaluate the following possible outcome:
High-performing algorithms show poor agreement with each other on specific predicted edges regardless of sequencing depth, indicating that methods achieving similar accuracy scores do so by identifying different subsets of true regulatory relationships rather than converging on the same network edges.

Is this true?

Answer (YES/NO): NO